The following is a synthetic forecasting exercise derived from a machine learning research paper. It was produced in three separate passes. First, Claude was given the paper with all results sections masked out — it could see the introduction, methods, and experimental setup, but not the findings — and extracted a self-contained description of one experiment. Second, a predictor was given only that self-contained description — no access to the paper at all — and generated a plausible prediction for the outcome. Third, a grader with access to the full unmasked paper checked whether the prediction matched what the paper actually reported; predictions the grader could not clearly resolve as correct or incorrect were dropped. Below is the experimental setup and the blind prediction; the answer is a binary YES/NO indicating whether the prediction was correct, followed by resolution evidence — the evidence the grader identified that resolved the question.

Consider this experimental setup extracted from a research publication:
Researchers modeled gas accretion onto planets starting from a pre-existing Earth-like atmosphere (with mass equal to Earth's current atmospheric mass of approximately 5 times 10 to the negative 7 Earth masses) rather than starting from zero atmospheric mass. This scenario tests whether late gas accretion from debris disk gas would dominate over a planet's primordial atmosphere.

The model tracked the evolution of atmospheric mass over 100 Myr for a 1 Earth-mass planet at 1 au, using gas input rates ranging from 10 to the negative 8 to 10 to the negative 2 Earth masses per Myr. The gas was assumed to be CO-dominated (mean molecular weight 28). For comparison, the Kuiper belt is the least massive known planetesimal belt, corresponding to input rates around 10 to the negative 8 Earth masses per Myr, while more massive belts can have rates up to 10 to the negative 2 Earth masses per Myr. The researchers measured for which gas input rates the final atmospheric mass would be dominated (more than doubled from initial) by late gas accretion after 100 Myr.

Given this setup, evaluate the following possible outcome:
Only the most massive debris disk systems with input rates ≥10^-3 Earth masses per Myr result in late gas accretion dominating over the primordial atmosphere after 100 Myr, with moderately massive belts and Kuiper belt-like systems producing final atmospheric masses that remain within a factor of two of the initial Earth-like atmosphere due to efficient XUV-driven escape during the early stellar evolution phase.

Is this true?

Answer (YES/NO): NO